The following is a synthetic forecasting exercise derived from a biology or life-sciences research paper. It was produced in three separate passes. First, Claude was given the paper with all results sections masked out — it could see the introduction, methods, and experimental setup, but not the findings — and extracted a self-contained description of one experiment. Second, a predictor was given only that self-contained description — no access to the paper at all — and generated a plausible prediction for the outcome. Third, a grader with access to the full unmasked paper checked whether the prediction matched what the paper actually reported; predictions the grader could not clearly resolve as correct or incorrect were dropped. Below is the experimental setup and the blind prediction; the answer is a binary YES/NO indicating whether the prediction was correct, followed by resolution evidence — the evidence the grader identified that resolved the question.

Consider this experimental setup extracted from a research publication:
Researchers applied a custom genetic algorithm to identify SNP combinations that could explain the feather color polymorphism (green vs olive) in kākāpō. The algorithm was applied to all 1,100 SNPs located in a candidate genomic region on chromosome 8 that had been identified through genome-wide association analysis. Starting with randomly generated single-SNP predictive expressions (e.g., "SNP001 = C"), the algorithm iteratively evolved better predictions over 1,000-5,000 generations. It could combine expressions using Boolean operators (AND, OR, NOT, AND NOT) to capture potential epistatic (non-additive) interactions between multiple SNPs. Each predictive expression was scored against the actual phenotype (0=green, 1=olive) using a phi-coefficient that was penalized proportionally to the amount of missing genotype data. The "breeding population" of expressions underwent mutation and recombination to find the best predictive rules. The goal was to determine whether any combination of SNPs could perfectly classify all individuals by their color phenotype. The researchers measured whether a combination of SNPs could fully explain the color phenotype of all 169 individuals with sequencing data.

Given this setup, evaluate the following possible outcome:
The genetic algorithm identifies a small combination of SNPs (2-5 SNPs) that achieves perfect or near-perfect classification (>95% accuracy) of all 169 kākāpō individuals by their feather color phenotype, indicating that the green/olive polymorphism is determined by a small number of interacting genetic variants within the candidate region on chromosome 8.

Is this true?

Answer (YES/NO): YES